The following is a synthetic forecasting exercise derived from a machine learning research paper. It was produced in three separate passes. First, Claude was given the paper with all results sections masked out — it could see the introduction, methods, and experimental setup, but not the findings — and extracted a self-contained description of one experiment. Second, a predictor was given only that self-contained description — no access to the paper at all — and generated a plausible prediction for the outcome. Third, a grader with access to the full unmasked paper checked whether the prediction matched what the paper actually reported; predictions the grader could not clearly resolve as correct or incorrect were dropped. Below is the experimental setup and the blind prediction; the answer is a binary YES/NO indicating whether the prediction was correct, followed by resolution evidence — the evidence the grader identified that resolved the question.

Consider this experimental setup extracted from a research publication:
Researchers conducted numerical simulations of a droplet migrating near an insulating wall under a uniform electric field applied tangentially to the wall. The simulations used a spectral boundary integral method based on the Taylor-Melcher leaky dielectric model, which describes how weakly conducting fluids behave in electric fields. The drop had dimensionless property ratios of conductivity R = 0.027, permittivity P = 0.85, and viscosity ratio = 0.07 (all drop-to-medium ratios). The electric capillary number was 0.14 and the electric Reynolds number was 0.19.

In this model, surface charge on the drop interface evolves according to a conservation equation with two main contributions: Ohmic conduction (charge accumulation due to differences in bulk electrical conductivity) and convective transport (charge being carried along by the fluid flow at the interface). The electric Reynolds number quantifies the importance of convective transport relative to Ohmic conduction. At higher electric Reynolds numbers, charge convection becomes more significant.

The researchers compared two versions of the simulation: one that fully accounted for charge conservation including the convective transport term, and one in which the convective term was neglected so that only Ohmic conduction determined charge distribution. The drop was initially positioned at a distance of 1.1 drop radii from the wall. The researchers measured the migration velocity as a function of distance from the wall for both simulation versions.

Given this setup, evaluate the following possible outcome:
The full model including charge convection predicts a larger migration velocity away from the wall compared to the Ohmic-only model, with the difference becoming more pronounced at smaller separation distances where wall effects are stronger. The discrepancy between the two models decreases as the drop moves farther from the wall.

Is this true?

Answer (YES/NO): NO